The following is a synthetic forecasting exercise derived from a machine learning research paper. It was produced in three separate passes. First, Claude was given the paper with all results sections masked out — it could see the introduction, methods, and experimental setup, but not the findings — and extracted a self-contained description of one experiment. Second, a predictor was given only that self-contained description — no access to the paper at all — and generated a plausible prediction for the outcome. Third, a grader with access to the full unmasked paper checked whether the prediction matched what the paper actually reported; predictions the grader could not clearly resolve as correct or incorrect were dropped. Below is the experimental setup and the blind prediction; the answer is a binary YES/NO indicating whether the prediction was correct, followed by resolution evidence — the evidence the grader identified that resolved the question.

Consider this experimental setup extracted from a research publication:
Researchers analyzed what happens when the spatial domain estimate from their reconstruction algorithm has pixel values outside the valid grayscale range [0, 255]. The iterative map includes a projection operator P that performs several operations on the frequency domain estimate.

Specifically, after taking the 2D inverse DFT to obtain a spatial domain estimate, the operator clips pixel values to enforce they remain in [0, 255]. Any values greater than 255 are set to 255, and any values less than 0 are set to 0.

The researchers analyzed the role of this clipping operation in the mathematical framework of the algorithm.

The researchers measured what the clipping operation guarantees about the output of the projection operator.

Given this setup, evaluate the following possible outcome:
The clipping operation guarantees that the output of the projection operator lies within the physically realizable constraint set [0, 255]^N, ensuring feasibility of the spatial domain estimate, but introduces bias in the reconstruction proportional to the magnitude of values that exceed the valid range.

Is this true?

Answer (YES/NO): NO